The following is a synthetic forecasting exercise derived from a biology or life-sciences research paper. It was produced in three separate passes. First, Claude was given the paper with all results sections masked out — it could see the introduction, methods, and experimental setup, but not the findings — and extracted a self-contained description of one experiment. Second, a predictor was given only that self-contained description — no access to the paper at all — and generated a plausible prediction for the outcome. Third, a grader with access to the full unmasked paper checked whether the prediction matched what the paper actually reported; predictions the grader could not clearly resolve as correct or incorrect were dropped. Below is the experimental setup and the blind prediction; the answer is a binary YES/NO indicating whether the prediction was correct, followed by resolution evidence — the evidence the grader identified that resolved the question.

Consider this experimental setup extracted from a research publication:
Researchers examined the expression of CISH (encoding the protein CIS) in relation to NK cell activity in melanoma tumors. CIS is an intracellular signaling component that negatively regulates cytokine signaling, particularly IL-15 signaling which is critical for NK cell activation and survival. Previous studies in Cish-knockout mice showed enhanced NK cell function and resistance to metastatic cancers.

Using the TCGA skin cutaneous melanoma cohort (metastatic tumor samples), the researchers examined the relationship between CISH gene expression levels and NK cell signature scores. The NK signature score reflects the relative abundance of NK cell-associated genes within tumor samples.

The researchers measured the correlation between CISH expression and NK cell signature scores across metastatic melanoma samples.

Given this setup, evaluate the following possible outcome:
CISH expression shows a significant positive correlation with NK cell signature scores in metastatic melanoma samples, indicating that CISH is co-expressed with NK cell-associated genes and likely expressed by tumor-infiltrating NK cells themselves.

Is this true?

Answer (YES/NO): YES